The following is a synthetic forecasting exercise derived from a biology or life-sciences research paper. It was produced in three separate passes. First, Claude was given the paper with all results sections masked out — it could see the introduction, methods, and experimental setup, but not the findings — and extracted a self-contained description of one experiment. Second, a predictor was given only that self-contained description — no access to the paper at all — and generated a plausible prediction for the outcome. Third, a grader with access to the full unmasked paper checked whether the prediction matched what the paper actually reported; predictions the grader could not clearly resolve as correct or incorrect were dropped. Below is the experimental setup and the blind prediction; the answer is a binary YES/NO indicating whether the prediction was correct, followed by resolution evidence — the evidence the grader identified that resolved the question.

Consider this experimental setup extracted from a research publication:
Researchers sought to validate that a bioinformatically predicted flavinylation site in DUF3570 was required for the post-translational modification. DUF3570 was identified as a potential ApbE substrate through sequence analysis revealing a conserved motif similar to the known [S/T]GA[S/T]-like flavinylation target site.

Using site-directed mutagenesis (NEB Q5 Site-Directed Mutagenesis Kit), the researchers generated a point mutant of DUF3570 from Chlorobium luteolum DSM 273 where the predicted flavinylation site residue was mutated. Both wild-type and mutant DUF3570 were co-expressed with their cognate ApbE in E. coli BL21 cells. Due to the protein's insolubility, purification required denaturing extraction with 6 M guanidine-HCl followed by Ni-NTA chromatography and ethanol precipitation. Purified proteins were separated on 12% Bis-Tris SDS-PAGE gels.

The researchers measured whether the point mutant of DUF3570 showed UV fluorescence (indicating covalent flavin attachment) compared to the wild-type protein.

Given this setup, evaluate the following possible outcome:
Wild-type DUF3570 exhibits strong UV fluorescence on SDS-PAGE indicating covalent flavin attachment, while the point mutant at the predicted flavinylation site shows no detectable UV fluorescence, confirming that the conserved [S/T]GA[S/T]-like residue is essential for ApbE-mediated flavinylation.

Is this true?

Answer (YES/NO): NO